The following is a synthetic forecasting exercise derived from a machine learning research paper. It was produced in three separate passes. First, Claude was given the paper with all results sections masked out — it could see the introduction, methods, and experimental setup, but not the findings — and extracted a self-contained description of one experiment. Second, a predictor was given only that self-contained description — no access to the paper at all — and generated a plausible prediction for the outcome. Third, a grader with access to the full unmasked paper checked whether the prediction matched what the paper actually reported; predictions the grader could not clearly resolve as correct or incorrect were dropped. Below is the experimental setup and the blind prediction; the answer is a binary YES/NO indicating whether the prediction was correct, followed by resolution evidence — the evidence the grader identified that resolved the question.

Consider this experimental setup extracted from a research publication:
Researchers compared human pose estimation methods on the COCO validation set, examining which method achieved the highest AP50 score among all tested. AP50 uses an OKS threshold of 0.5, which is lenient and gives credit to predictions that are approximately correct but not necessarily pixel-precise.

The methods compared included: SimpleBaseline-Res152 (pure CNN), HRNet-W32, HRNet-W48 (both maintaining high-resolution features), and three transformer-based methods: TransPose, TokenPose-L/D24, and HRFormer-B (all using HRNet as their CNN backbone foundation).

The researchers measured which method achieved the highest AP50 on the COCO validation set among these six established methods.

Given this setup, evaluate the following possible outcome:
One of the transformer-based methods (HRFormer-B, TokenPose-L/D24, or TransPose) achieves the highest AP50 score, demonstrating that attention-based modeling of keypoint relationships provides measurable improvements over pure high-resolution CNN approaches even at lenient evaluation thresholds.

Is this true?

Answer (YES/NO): YES